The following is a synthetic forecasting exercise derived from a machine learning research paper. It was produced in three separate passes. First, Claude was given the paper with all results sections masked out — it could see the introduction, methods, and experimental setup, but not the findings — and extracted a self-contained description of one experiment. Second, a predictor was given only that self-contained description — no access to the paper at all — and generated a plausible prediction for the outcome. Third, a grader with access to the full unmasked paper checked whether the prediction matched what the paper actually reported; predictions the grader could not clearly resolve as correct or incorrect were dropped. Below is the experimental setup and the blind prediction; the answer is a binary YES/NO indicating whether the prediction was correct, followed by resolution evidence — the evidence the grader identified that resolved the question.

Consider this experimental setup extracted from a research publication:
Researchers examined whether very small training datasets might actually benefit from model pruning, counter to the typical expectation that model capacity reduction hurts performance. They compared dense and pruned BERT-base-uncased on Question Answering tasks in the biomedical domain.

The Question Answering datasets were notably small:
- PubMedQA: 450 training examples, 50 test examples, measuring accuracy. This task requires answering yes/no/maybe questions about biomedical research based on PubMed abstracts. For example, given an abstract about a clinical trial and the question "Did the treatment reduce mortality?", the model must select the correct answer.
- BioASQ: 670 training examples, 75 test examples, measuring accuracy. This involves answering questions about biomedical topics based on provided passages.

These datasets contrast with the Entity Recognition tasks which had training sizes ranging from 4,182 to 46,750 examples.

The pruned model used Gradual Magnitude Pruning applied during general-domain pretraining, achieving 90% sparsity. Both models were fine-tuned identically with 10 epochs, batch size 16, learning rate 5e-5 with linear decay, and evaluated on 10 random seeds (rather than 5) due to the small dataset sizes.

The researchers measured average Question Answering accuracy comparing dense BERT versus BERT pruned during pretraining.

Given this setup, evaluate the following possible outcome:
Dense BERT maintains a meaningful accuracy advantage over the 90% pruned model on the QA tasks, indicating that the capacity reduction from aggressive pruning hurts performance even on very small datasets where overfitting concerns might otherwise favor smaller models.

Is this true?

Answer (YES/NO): NO